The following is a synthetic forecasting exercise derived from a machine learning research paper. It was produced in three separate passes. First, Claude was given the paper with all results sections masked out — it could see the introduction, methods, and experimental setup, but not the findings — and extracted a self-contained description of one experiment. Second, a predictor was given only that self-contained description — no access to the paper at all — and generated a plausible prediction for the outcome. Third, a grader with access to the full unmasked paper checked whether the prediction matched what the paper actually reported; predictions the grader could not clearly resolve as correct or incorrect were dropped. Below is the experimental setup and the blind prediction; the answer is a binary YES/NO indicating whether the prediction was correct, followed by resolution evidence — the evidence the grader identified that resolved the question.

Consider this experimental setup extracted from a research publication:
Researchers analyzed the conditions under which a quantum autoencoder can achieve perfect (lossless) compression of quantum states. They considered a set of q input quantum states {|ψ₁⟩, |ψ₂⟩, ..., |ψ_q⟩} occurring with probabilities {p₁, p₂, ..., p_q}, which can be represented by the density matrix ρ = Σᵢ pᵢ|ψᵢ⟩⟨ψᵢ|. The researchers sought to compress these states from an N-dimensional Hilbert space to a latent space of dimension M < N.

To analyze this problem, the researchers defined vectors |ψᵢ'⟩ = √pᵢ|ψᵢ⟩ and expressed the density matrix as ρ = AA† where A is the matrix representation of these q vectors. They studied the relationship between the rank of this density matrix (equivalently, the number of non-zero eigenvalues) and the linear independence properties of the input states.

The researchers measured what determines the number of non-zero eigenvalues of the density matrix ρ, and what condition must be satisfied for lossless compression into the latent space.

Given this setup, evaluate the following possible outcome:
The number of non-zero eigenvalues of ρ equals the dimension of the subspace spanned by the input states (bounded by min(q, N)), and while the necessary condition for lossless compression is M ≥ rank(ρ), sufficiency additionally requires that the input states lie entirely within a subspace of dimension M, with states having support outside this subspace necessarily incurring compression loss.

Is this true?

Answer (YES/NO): NO